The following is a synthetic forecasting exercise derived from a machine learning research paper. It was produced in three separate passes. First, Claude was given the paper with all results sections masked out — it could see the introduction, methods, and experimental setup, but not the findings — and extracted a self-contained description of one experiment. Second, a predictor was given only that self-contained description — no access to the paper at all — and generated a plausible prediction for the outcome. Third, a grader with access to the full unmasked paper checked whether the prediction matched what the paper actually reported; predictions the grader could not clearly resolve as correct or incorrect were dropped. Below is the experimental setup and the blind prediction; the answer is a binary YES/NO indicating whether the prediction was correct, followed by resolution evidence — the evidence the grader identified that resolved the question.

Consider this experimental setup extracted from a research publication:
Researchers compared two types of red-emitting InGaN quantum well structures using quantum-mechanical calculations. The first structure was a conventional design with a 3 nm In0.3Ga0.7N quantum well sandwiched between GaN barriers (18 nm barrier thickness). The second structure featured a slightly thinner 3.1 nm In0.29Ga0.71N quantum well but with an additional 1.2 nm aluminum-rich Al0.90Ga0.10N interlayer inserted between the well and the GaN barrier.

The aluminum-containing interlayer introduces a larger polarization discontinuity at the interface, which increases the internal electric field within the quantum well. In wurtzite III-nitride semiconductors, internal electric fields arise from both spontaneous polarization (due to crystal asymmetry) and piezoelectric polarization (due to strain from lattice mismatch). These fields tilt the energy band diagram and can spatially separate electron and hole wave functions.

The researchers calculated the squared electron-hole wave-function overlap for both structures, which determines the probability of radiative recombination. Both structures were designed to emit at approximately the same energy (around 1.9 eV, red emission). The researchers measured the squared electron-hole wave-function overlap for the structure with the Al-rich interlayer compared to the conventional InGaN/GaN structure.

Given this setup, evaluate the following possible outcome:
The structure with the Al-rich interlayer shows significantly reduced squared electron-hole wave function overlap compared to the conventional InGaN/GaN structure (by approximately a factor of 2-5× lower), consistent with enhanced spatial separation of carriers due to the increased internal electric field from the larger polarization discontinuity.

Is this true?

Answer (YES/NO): NO